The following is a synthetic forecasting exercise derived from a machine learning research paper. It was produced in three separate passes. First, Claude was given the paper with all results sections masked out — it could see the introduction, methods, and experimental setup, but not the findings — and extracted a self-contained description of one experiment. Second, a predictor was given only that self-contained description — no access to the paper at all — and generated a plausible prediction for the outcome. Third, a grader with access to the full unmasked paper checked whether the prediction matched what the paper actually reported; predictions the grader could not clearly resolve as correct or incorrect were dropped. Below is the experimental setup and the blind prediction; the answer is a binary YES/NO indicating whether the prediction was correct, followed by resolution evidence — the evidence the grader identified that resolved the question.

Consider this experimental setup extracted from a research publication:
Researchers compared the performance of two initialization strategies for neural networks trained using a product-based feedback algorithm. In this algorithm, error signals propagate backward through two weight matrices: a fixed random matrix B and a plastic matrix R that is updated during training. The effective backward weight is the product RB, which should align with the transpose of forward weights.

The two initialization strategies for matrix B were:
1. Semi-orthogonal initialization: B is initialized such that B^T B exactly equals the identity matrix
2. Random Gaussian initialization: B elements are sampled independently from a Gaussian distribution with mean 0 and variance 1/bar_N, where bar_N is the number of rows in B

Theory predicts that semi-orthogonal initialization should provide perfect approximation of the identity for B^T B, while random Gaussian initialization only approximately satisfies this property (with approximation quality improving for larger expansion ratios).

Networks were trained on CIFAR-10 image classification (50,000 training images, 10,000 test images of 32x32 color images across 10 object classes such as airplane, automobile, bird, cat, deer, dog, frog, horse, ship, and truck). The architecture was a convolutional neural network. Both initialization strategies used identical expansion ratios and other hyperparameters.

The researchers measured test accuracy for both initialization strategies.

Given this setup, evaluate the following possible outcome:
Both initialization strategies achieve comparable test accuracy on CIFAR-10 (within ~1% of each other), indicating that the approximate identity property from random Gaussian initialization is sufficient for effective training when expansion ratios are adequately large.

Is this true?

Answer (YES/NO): YES